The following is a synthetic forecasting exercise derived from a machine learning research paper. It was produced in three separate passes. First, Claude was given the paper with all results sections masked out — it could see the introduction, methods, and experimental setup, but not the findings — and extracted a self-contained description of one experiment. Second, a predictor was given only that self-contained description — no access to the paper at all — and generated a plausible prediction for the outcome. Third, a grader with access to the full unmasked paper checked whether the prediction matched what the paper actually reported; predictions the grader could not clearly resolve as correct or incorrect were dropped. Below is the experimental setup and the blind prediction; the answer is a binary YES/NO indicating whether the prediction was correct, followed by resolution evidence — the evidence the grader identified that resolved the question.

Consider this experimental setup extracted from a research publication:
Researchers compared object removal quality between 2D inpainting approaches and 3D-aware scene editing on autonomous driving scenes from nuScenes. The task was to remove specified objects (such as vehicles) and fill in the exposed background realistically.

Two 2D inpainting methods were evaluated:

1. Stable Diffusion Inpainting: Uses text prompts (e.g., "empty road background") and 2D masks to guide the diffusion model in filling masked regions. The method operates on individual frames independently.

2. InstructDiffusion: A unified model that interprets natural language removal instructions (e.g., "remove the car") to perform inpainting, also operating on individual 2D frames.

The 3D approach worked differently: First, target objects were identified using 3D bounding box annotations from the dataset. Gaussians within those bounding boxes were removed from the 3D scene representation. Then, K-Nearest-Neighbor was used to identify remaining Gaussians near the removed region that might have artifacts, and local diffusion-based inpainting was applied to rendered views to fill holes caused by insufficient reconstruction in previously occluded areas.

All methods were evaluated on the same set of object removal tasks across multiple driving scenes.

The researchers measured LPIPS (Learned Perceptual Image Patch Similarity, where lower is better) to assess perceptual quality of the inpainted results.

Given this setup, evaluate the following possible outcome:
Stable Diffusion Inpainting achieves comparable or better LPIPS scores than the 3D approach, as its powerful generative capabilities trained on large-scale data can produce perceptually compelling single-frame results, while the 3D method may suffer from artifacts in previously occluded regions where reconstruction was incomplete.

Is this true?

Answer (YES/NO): NO